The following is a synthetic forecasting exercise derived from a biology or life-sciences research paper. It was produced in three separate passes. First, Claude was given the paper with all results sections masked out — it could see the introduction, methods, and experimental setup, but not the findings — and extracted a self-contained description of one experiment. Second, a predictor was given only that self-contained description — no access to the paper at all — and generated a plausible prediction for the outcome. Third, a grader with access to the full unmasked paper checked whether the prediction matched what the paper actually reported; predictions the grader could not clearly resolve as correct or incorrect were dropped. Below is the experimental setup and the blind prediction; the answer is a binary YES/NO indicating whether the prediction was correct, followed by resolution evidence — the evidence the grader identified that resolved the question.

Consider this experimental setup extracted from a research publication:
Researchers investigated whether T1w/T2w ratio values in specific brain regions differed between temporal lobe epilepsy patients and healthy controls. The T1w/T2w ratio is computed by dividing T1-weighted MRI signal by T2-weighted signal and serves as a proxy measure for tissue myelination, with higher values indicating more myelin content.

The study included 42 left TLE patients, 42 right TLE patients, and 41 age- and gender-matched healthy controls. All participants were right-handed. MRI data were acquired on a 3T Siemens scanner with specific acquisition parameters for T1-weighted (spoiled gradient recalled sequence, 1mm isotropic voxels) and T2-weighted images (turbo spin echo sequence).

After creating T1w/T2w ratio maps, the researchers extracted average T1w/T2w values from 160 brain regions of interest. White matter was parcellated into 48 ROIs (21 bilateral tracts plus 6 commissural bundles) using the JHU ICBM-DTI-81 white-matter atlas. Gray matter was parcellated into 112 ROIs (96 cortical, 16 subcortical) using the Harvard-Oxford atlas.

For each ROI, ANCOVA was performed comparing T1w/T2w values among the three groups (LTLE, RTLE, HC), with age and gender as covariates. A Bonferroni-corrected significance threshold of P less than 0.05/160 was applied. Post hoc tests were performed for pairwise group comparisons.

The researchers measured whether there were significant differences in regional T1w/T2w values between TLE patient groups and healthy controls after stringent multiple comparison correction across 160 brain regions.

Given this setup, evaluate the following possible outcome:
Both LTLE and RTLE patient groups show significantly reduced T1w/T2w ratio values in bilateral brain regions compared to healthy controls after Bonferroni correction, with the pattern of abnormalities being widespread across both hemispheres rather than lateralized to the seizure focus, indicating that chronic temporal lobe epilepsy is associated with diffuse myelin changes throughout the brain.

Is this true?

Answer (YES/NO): NO